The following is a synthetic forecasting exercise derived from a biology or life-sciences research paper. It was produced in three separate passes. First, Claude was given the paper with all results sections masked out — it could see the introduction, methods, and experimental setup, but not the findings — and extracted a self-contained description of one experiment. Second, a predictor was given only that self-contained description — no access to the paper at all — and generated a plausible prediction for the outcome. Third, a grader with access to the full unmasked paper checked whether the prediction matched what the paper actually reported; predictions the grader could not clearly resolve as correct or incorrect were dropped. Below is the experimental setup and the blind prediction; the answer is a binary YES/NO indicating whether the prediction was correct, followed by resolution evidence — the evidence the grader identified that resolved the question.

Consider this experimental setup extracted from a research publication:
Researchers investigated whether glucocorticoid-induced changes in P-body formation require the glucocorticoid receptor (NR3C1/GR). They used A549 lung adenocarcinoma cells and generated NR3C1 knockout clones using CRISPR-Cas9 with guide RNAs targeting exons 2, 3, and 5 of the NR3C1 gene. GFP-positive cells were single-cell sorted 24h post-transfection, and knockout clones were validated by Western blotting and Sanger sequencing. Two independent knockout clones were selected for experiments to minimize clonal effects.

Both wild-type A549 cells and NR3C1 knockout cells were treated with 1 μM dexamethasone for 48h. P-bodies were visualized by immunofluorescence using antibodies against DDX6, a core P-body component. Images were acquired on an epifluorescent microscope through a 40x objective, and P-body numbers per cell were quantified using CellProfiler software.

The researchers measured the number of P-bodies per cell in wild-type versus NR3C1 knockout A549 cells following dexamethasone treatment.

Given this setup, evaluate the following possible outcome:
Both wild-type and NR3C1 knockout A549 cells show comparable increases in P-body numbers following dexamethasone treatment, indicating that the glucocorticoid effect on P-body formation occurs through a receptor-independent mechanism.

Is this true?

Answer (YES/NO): NO